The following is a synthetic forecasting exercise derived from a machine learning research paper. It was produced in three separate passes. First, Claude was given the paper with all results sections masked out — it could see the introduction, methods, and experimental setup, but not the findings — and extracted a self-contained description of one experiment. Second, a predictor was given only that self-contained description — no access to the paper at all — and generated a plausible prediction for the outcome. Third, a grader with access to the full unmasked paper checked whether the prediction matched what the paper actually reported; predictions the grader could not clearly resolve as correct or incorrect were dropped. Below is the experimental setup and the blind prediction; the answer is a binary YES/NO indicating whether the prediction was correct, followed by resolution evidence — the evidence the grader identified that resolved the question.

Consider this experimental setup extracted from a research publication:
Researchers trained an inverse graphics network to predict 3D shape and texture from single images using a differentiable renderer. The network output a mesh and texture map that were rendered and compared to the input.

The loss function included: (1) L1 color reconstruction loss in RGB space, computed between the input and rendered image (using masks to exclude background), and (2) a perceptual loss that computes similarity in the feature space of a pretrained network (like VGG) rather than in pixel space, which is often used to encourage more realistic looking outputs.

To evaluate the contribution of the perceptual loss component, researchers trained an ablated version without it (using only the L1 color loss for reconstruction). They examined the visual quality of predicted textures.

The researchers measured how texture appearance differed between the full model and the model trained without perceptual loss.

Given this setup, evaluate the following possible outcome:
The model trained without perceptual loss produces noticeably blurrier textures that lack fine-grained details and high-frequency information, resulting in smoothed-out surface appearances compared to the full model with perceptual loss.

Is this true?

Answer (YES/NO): YES